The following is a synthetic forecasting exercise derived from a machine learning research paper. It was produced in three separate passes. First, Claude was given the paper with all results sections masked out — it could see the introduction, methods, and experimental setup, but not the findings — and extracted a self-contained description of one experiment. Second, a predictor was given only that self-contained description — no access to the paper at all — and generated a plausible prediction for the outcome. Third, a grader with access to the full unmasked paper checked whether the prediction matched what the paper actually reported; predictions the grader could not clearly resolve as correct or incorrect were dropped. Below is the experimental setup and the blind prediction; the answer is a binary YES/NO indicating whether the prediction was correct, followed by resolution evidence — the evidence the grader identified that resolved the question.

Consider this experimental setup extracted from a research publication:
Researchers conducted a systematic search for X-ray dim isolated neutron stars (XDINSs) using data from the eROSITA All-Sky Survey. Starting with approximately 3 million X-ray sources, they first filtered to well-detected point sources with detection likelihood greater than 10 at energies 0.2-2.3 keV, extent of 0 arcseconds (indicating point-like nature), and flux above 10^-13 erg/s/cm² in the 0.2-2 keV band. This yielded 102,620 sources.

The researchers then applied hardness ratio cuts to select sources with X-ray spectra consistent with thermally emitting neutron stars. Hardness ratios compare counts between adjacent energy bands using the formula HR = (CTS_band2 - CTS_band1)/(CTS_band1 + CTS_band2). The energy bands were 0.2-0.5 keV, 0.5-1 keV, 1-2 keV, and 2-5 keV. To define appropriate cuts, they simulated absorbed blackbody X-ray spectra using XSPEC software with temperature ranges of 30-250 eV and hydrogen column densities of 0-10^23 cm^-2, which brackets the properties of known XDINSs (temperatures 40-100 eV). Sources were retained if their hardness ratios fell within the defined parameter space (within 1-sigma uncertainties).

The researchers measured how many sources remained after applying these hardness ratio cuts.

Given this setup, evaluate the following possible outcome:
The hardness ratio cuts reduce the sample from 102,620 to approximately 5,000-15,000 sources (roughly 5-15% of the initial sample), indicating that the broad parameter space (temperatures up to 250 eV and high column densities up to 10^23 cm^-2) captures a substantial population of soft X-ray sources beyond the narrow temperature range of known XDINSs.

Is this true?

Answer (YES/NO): NO